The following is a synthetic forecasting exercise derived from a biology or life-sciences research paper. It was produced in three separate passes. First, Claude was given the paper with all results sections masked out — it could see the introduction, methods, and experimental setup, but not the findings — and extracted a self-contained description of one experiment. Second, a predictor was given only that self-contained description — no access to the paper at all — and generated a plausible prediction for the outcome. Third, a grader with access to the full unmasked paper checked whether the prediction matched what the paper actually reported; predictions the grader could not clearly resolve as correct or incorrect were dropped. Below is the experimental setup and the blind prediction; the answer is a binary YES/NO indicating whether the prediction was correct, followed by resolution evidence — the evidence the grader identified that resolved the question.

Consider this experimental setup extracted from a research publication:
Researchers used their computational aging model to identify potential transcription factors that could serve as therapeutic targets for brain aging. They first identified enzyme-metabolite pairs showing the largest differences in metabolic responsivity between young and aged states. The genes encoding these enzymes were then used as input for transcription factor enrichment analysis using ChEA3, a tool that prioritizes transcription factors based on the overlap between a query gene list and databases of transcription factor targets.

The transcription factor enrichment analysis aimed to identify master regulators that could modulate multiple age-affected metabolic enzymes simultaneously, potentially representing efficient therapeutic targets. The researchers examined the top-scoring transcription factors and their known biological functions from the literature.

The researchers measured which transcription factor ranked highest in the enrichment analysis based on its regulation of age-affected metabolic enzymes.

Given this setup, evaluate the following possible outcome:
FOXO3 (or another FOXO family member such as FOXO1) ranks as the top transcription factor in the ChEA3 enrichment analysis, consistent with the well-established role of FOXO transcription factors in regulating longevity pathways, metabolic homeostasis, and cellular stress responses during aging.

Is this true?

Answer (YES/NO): NO